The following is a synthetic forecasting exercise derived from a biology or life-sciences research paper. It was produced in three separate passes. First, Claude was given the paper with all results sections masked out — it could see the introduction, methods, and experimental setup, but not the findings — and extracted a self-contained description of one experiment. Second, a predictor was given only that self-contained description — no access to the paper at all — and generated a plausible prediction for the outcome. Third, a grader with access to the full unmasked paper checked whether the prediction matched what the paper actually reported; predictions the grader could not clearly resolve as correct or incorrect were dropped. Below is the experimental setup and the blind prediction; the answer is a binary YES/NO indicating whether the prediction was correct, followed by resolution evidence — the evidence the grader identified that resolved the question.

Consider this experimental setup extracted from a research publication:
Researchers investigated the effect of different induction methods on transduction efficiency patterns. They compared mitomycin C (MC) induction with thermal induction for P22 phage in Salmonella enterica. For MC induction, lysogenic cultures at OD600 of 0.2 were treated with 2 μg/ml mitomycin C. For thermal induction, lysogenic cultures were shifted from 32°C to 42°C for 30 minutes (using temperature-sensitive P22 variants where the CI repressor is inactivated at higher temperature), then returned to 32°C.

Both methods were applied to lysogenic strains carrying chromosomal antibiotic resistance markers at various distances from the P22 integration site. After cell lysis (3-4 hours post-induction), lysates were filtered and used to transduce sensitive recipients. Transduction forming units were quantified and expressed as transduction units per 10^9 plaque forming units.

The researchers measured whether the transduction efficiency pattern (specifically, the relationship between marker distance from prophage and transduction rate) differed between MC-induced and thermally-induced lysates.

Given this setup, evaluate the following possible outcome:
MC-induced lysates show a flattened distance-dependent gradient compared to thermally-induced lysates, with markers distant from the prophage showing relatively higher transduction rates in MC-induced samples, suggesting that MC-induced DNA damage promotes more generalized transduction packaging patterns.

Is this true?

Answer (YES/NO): NO